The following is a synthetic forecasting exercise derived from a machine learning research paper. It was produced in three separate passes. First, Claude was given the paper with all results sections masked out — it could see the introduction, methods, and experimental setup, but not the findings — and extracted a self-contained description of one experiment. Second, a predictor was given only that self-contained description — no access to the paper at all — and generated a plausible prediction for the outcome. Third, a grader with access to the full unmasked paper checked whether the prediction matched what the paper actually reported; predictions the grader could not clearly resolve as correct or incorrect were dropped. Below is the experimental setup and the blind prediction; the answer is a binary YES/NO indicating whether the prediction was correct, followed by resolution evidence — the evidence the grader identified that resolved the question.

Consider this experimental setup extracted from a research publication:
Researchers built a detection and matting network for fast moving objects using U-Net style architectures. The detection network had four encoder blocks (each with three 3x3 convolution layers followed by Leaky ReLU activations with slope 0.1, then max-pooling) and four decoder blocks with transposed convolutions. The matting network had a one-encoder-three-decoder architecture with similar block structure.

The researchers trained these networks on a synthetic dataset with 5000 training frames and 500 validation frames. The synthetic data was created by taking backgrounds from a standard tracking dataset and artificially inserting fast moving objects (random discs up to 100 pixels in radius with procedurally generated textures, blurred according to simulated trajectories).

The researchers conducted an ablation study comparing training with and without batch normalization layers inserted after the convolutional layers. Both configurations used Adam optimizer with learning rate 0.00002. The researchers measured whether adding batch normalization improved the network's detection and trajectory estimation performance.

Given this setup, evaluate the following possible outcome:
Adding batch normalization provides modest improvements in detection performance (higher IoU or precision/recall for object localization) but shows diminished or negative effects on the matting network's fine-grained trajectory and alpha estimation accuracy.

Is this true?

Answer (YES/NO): NO